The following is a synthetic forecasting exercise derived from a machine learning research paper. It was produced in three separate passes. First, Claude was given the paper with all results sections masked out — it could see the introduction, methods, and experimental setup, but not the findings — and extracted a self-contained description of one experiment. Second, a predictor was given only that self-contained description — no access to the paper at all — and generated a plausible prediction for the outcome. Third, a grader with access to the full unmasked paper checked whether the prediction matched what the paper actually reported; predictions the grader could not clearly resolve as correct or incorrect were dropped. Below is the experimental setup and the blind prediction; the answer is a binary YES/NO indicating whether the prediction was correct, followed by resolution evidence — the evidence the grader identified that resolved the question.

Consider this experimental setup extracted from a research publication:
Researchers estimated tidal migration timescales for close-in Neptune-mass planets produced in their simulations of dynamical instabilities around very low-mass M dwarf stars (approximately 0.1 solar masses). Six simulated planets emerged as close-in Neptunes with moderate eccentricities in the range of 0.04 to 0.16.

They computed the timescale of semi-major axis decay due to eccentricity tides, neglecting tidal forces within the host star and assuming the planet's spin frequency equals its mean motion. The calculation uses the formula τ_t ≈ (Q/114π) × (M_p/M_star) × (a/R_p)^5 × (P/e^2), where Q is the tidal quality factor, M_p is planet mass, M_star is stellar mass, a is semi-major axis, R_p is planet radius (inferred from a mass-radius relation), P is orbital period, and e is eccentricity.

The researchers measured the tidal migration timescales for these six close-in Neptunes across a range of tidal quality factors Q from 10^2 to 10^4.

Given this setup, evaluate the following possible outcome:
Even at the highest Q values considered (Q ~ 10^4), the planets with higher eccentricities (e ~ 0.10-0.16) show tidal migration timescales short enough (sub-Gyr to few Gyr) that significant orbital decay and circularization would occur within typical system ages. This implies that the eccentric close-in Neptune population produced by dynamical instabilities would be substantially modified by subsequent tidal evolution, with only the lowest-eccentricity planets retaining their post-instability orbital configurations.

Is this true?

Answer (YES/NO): NO